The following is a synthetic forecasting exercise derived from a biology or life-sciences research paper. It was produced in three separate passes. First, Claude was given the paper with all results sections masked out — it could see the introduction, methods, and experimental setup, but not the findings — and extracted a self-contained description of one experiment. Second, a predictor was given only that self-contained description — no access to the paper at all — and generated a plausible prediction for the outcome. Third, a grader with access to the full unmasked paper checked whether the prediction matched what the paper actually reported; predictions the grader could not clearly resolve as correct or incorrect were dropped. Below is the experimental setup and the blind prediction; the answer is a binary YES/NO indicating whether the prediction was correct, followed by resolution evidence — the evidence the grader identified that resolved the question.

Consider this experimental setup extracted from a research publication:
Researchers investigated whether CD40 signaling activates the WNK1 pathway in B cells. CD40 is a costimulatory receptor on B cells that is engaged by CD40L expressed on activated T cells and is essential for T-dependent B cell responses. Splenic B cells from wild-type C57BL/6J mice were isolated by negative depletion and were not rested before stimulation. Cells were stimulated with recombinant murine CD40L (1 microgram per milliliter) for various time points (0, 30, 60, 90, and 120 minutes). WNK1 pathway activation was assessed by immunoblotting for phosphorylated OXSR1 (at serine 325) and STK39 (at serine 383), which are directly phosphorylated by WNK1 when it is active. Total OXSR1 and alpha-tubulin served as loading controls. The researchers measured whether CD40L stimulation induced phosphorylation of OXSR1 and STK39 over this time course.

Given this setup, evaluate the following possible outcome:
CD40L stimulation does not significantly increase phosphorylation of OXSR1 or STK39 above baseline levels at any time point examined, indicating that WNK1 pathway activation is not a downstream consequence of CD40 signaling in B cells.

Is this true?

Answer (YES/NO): NO